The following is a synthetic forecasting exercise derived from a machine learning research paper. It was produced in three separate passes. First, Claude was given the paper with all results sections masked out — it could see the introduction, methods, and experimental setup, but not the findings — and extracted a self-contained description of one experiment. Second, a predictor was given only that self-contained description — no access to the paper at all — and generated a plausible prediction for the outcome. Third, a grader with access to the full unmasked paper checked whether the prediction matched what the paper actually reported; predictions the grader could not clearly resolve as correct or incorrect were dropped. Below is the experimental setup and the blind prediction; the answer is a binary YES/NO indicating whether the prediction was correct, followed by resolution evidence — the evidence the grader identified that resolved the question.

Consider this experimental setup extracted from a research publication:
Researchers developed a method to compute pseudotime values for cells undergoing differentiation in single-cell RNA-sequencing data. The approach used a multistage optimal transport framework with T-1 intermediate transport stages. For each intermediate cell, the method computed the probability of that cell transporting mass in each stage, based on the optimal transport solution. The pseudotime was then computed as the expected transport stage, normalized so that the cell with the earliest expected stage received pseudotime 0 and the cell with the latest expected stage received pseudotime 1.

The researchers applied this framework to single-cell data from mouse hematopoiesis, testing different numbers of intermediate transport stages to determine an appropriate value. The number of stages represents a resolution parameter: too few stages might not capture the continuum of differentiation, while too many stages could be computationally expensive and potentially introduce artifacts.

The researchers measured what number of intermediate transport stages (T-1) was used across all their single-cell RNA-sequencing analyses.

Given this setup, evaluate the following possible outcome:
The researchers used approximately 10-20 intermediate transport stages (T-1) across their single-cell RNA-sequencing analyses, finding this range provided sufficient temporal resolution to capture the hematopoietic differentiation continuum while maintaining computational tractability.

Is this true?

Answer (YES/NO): YES